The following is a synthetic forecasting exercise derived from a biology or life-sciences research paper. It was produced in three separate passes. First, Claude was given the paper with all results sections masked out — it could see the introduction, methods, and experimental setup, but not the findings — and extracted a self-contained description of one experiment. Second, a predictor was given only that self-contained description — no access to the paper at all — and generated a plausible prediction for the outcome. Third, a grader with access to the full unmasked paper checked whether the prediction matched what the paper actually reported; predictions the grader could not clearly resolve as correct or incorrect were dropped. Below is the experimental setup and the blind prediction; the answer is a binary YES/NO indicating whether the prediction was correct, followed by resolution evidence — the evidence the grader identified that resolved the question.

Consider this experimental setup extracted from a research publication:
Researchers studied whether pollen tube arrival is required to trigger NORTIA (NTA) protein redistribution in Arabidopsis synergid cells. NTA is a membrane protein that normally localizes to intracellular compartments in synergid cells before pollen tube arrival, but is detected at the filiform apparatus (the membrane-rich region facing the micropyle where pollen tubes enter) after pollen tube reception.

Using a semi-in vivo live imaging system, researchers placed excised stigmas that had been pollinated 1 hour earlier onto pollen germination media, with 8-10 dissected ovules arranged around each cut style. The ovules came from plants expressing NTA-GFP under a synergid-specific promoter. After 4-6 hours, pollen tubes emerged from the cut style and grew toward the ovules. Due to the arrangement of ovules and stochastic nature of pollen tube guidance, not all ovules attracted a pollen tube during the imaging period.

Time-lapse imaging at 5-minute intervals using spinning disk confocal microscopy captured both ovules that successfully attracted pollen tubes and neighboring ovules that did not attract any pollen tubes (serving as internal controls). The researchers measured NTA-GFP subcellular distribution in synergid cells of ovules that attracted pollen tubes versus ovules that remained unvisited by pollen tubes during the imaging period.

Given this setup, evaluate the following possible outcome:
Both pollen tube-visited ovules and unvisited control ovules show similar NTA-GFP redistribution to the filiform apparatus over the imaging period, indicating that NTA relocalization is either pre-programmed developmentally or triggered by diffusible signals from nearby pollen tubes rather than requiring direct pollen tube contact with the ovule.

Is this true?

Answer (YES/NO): NO